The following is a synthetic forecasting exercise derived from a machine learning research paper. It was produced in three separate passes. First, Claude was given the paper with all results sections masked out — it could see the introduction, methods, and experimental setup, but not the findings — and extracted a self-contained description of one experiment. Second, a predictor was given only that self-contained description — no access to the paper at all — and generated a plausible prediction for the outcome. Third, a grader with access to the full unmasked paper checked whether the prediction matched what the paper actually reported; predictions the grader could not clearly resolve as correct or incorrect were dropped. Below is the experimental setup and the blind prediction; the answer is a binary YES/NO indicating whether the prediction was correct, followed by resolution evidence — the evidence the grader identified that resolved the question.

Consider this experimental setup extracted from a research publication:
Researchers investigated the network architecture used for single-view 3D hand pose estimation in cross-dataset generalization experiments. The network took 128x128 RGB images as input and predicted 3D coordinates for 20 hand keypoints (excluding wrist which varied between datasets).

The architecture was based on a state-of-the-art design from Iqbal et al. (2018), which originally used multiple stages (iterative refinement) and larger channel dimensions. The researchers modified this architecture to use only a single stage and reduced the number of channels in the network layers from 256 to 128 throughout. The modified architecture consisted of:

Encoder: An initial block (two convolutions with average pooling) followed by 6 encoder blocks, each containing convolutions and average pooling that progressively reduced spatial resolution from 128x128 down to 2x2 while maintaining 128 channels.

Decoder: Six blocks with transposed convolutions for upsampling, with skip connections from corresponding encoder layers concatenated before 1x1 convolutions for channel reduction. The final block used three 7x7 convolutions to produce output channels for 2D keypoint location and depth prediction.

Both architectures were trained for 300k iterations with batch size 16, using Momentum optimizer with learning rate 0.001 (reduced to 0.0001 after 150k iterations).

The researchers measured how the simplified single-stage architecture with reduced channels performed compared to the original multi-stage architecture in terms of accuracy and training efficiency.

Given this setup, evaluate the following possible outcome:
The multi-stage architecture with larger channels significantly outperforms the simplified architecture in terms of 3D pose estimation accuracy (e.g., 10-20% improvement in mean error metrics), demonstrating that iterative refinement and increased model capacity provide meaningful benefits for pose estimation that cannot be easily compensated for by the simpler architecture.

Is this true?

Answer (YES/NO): NO